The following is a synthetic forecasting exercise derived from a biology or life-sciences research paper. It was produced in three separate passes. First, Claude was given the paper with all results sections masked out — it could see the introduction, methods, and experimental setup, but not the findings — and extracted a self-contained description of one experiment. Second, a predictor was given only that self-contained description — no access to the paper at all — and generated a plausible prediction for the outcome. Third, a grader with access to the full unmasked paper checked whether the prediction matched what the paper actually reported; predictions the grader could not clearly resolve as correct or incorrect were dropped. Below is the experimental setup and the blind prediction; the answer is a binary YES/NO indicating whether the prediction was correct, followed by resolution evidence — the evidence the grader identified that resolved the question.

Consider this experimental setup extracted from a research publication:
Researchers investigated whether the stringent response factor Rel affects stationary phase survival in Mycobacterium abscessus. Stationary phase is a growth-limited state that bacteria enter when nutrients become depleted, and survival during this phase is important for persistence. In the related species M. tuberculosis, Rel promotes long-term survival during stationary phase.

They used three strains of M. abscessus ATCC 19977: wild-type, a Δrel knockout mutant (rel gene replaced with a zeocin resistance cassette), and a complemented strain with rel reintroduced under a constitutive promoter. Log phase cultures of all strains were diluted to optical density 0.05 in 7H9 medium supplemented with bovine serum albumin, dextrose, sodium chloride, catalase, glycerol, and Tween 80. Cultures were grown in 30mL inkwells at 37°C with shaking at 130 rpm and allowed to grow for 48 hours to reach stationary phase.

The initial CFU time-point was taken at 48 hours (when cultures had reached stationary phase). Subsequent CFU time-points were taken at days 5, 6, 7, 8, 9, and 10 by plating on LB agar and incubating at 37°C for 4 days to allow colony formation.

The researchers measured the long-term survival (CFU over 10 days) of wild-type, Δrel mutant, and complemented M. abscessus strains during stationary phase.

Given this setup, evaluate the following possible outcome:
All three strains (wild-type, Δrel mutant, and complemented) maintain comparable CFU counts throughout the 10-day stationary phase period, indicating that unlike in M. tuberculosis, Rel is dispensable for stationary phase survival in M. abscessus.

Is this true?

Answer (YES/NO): YES